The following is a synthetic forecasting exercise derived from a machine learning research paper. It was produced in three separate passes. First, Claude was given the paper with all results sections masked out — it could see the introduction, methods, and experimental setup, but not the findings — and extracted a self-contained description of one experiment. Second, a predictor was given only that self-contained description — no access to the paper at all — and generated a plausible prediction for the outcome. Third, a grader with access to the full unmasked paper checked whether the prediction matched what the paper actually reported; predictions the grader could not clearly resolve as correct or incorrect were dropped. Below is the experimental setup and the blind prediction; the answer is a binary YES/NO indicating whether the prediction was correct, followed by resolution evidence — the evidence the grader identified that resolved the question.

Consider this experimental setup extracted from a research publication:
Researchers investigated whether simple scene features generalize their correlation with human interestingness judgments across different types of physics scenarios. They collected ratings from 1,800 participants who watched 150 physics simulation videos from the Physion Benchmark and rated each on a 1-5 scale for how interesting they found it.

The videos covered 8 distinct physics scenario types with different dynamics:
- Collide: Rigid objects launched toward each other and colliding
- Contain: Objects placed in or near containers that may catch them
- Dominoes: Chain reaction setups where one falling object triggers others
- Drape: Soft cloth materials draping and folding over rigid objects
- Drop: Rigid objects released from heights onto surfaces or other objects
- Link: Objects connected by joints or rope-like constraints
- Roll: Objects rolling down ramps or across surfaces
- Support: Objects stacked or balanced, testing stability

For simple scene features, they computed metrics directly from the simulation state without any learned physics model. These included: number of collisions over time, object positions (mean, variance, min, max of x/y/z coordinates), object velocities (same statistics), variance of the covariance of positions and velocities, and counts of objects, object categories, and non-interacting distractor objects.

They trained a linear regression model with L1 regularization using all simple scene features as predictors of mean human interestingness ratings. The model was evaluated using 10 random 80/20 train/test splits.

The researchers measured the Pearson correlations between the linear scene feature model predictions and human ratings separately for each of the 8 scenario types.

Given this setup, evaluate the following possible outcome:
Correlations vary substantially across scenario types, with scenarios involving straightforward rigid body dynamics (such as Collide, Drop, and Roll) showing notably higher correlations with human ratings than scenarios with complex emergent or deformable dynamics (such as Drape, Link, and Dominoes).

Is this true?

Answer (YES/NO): NO